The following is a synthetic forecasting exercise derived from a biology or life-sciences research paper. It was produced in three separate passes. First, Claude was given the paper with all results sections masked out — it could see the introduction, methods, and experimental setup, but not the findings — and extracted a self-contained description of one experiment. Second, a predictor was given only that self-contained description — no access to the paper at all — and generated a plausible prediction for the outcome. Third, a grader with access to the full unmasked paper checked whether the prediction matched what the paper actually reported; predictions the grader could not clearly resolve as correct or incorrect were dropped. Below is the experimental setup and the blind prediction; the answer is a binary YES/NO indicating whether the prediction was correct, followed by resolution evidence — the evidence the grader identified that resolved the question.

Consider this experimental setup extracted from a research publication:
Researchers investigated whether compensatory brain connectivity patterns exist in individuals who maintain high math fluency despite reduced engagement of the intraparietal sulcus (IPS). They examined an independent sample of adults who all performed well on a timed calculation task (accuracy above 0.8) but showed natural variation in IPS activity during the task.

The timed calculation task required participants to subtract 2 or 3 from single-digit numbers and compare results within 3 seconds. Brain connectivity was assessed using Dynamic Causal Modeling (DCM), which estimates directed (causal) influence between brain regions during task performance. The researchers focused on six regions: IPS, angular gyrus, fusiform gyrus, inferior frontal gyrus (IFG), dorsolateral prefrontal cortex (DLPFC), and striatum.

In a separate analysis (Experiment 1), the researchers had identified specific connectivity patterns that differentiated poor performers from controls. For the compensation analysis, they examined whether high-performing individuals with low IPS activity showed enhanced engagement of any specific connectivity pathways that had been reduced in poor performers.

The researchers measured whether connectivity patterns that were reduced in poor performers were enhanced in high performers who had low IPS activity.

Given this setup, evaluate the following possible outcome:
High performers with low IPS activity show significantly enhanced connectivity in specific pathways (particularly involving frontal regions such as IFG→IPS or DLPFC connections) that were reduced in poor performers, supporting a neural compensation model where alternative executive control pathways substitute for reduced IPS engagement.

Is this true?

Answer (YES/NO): YES